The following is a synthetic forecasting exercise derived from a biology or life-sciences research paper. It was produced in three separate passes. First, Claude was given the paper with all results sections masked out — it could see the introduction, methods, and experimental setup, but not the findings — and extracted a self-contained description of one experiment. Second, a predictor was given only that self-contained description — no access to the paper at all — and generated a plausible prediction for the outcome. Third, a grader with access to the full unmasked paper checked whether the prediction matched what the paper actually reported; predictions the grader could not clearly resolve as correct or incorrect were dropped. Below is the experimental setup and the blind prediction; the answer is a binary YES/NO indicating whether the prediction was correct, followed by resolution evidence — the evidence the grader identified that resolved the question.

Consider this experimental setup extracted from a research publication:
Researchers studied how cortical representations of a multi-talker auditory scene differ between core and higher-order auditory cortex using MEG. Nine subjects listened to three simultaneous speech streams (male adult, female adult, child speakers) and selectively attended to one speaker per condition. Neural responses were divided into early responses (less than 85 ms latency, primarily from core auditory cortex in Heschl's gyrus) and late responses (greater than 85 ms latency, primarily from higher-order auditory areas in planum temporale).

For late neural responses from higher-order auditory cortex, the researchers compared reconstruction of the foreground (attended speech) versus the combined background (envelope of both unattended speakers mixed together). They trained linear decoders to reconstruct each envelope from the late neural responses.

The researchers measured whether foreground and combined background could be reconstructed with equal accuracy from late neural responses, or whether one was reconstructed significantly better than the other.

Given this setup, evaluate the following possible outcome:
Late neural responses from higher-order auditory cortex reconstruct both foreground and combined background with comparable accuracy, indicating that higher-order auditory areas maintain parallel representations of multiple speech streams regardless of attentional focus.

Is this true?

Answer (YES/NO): NO